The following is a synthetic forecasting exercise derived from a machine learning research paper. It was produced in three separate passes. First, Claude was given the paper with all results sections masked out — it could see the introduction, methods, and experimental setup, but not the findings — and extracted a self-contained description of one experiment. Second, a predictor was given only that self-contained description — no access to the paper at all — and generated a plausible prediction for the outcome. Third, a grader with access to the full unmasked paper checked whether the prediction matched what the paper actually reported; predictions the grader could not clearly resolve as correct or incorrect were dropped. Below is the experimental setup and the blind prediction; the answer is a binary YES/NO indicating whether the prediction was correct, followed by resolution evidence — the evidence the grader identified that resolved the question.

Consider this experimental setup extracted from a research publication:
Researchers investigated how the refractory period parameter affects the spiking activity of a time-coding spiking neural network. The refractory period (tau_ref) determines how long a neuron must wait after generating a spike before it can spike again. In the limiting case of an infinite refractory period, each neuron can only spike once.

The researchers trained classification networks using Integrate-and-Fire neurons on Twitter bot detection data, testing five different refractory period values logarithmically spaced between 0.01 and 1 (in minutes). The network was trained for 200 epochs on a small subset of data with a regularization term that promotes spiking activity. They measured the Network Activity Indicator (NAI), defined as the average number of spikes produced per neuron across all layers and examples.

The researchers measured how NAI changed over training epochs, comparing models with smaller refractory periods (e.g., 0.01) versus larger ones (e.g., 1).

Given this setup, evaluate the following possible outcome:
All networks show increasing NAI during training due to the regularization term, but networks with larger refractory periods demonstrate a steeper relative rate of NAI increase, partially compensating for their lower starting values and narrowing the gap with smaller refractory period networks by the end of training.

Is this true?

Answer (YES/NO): NO